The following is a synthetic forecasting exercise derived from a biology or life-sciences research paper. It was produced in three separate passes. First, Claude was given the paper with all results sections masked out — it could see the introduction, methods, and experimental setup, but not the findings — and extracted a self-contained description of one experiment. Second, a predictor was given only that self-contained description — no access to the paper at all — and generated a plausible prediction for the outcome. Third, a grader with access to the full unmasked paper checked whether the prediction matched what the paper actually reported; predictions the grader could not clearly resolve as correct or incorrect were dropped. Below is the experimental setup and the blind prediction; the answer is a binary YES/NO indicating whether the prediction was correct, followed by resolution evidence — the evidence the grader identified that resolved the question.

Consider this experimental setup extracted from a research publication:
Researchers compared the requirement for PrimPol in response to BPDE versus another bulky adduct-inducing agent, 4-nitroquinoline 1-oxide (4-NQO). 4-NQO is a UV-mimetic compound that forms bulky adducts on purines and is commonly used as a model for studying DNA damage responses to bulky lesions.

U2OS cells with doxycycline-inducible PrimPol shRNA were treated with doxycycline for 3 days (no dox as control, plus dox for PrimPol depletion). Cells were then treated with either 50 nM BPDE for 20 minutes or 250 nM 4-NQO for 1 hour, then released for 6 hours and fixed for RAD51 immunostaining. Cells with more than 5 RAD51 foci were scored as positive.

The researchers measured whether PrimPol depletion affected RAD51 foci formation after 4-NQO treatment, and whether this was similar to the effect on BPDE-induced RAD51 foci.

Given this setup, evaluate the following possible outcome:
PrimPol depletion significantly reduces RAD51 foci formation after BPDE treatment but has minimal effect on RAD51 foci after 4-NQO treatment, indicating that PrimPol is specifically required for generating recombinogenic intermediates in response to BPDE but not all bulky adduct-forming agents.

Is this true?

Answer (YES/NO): NO